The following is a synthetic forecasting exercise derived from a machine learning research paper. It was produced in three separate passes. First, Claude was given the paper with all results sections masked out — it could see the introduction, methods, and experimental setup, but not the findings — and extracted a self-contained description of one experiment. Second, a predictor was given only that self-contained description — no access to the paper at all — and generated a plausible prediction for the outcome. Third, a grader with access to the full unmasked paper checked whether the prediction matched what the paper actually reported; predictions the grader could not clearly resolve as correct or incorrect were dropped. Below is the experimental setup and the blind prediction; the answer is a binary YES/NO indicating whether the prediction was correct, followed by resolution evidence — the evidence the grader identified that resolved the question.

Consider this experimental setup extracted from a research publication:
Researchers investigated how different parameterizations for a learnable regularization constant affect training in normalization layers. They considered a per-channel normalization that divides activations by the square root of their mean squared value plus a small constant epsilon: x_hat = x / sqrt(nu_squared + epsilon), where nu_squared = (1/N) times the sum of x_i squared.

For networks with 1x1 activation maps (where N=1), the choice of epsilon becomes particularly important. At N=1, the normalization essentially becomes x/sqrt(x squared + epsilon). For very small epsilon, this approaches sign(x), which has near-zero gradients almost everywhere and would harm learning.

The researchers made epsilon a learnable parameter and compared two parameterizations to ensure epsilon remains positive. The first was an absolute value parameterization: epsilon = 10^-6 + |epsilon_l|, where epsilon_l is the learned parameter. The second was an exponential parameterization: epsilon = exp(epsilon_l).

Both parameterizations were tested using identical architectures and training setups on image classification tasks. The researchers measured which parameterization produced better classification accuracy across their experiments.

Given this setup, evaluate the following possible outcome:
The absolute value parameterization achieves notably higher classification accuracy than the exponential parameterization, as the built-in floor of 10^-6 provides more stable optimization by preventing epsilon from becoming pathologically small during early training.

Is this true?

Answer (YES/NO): NO